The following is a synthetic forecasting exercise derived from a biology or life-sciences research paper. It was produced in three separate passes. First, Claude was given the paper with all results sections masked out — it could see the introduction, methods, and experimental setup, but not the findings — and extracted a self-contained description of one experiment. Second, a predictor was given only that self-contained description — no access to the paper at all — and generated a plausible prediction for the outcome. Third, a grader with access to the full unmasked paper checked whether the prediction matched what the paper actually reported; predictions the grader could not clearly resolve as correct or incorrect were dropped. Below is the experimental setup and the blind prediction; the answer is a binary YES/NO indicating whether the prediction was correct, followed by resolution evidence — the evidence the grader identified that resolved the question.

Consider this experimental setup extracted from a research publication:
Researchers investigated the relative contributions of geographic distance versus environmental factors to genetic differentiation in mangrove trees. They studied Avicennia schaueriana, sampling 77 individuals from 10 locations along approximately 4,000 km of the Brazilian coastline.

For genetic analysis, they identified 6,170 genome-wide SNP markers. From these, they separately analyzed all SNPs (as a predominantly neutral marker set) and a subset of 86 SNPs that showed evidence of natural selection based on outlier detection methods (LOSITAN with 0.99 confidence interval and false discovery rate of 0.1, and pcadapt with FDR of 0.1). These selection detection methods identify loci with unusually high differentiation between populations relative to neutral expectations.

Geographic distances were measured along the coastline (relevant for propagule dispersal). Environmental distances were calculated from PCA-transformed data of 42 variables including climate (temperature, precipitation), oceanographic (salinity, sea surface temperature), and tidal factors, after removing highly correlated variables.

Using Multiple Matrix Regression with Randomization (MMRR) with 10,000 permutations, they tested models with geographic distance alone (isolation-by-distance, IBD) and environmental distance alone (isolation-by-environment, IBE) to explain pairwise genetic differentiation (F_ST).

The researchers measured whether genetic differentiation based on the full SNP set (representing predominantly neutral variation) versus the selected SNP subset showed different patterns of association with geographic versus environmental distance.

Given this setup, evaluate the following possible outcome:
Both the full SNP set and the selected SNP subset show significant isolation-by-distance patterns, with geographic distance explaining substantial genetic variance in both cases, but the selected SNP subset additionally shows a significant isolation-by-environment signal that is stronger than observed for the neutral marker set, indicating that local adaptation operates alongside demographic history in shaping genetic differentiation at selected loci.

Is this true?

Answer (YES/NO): NO